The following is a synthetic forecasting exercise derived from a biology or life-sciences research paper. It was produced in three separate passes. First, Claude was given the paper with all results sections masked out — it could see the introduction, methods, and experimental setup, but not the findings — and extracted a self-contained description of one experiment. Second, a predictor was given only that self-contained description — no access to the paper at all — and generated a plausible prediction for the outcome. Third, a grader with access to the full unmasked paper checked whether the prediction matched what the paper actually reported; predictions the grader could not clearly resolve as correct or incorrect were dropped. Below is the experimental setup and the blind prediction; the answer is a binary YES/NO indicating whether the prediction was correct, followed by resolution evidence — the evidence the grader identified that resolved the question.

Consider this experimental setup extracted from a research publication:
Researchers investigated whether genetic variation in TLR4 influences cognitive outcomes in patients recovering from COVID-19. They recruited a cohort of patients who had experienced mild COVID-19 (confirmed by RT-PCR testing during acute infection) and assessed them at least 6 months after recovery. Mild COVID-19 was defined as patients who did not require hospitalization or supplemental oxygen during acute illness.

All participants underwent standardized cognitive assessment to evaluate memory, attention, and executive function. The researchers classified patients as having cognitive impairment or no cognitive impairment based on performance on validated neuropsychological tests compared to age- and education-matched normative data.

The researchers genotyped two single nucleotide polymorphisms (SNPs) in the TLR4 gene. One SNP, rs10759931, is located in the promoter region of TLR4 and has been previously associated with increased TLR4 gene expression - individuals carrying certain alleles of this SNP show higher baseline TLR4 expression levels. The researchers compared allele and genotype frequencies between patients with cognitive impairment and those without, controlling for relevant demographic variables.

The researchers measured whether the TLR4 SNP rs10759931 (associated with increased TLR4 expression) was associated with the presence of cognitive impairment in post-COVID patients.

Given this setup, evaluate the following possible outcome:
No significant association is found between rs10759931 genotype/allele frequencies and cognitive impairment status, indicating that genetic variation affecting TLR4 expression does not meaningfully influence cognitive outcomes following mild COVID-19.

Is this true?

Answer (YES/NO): NO